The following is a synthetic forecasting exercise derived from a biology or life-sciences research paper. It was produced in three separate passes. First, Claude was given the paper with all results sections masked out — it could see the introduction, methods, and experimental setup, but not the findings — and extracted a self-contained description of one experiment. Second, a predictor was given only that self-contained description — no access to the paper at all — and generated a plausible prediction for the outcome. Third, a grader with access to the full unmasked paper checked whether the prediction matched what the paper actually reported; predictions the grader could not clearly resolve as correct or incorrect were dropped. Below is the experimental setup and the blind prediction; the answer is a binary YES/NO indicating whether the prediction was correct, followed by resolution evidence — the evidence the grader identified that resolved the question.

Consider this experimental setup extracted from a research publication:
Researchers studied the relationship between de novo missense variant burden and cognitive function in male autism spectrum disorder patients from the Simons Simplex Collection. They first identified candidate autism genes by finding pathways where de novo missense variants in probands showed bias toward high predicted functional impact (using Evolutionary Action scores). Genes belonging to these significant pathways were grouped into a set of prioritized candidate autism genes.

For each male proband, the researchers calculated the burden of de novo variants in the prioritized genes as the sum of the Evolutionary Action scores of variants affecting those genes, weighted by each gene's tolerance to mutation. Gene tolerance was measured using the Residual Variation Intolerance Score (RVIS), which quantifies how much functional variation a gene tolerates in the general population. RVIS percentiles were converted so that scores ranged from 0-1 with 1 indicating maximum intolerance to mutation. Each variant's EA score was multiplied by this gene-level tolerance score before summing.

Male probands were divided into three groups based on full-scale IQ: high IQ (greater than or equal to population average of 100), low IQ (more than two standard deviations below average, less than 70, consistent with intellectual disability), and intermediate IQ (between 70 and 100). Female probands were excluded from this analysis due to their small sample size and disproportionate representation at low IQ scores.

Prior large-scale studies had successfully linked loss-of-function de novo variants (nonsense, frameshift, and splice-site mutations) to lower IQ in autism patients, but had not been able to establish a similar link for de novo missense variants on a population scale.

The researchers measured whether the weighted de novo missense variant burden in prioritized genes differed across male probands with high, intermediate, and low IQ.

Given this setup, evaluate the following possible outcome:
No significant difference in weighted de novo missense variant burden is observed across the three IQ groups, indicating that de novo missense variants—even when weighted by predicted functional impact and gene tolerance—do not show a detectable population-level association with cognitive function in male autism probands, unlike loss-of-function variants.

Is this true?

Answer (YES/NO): NO